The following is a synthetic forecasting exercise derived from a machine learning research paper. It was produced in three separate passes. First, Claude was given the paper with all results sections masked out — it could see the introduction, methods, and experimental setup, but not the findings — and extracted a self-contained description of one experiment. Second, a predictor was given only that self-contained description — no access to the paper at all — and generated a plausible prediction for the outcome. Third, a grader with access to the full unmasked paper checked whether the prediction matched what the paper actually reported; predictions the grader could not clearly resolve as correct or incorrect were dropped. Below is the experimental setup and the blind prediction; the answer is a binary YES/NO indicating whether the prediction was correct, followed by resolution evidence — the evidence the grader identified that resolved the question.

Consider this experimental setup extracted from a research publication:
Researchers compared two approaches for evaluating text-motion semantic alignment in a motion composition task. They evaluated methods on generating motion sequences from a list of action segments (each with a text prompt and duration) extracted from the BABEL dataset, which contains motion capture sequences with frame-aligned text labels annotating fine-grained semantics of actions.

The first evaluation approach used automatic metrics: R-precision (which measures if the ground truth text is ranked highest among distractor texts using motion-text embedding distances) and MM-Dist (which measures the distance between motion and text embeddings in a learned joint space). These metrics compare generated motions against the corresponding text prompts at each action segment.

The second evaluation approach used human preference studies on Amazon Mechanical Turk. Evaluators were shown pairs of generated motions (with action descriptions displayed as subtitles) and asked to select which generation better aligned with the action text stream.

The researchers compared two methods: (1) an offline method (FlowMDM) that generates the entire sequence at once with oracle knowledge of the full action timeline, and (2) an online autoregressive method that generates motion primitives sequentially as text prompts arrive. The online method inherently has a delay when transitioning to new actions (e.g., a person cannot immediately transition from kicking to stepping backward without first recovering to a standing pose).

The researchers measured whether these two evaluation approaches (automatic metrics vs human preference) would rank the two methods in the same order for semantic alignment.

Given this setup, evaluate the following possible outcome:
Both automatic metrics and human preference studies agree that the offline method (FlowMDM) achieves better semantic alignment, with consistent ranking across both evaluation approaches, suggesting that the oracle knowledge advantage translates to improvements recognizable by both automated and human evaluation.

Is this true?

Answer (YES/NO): NO